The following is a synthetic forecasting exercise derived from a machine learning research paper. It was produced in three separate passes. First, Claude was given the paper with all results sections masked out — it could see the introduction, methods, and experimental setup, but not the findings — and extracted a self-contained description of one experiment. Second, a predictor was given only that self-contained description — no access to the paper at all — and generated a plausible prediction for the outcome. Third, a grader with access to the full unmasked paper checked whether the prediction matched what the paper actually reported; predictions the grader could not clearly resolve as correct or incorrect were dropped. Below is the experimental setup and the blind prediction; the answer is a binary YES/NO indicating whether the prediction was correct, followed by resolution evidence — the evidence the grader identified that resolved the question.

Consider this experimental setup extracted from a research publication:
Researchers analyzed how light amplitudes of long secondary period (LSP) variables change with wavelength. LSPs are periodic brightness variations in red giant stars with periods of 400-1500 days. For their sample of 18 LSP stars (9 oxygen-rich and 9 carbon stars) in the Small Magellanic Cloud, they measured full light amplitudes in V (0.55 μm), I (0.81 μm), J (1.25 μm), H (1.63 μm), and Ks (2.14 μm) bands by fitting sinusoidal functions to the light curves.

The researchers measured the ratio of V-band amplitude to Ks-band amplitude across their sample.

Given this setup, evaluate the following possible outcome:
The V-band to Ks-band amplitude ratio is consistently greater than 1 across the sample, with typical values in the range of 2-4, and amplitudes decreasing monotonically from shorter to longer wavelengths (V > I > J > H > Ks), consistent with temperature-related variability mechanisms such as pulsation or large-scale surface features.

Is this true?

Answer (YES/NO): NO